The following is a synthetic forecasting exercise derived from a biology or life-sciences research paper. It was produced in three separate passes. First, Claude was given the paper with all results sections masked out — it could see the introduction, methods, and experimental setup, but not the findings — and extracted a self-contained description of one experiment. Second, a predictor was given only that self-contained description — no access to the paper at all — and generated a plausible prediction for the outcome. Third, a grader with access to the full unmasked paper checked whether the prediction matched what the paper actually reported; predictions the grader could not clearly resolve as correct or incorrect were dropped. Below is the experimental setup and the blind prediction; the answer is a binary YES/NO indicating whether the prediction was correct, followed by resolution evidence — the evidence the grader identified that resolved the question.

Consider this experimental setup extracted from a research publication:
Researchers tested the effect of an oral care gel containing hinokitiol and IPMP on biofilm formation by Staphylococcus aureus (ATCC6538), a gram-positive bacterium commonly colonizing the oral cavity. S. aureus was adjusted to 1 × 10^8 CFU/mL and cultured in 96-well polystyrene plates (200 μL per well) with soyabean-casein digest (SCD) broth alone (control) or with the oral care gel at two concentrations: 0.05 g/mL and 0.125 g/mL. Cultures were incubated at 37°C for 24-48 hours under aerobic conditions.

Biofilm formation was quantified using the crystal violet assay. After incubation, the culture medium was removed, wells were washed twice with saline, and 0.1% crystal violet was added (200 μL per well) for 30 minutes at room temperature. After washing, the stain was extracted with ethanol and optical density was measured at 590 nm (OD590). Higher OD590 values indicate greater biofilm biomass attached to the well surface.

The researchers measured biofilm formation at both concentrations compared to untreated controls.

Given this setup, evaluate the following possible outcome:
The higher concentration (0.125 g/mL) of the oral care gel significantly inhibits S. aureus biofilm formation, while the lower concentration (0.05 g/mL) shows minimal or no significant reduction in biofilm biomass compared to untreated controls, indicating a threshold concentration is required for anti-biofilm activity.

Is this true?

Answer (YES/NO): NO